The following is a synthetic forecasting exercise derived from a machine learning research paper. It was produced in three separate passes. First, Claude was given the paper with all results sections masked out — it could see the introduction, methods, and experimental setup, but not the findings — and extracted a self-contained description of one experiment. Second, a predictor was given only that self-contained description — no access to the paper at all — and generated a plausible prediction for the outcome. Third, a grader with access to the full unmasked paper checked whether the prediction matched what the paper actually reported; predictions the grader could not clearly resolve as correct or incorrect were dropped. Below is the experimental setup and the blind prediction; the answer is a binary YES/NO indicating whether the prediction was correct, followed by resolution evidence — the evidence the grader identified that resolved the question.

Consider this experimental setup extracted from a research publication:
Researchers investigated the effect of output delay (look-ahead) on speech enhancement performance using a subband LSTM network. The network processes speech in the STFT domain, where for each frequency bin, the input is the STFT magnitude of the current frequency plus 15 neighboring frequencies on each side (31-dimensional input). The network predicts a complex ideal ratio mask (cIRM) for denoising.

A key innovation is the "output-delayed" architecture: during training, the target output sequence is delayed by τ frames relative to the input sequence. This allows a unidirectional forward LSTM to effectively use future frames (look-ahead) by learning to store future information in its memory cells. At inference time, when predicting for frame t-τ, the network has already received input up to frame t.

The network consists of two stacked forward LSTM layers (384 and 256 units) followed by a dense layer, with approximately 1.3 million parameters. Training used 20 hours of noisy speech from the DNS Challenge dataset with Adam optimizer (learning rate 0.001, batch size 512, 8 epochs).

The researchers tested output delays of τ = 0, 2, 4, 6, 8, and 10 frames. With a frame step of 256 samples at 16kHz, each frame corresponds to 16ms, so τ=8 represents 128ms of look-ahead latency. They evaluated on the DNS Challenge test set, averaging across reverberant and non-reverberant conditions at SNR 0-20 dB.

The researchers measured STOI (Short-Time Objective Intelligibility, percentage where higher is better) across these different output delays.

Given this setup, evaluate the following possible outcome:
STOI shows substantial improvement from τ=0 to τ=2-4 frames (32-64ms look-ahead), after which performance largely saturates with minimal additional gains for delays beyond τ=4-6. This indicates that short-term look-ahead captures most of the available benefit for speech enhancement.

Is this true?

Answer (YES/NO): NO